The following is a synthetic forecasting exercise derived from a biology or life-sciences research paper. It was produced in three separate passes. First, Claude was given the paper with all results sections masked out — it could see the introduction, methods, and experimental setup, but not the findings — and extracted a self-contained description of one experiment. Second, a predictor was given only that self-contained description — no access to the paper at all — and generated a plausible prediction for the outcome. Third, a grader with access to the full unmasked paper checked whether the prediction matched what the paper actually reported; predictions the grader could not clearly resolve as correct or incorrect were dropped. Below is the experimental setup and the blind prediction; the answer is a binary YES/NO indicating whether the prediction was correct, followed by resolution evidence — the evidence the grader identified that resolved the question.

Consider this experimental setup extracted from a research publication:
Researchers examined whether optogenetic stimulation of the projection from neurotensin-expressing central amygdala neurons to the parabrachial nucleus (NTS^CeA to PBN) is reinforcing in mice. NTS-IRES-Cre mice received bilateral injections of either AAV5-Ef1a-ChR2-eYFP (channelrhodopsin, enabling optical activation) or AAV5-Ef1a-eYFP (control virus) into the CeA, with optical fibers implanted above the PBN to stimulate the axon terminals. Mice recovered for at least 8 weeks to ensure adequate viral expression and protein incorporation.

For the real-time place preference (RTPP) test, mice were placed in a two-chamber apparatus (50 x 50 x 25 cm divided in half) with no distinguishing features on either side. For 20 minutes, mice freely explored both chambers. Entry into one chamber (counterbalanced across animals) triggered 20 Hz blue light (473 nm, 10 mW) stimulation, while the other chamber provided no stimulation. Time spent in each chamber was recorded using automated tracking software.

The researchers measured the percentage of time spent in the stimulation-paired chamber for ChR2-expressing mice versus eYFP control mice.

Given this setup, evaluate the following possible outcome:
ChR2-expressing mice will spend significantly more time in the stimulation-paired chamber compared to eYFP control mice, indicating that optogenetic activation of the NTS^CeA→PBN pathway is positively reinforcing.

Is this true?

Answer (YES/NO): YES